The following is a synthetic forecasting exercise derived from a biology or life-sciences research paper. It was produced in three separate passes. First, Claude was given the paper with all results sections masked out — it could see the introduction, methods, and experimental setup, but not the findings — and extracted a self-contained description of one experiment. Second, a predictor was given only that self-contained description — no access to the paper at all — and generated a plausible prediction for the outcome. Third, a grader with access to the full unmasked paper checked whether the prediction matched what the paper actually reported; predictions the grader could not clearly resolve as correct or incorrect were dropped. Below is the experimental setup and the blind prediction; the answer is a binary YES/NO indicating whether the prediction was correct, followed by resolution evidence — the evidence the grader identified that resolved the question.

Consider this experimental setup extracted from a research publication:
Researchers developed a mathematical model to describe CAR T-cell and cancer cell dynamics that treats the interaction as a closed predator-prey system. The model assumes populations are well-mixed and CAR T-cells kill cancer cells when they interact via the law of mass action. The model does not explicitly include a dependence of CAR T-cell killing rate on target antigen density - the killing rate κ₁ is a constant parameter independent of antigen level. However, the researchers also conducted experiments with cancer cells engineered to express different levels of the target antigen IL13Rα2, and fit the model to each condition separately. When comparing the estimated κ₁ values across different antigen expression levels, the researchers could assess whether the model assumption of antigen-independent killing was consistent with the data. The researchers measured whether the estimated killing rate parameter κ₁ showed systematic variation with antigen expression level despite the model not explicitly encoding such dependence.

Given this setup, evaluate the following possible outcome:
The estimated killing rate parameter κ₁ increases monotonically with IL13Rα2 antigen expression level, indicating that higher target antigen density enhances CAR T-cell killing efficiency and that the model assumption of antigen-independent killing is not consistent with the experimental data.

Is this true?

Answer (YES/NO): NO